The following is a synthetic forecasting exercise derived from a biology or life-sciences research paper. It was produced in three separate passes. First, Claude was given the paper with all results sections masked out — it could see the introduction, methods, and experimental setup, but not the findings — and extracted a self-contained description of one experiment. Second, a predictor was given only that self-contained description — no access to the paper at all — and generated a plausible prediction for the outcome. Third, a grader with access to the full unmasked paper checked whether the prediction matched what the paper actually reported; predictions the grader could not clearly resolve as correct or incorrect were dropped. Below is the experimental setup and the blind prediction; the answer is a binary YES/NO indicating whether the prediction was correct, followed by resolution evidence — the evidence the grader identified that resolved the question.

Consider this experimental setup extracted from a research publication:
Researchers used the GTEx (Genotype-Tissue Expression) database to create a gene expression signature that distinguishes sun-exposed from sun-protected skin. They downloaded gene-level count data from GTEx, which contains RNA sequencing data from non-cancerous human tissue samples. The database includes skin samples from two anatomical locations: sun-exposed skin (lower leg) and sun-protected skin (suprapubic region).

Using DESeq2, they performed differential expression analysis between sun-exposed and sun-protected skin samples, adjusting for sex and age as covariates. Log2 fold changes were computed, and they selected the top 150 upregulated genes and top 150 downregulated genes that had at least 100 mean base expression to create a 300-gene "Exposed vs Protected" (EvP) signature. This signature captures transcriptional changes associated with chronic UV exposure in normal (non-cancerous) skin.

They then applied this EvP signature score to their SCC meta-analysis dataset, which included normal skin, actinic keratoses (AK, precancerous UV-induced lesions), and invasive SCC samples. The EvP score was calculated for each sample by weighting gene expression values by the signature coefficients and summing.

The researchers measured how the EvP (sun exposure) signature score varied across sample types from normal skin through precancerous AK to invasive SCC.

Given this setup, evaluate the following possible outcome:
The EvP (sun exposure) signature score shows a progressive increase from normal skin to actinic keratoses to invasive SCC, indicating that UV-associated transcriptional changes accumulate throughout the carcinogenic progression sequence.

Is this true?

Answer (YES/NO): YES